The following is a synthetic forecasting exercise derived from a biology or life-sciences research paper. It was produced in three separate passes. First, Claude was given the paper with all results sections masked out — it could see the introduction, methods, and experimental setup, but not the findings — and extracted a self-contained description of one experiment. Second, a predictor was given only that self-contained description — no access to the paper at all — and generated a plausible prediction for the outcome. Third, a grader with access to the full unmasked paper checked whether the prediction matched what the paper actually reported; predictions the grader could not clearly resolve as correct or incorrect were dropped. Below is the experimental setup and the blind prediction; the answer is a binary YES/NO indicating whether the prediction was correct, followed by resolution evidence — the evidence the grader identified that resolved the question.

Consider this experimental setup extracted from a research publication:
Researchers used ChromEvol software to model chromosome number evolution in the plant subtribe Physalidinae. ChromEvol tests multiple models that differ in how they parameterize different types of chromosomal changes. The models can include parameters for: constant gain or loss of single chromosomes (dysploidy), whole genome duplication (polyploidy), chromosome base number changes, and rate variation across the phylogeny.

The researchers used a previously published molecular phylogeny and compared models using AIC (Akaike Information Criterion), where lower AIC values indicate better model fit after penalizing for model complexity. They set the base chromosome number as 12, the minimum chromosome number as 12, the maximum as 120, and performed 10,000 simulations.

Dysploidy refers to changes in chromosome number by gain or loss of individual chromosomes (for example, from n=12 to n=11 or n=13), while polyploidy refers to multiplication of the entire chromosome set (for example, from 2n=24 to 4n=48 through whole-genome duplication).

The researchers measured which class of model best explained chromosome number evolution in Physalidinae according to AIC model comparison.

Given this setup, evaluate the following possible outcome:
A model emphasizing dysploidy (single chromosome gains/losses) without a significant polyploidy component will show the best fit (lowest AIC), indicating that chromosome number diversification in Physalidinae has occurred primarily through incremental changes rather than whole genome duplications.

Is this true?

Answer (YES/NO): NO